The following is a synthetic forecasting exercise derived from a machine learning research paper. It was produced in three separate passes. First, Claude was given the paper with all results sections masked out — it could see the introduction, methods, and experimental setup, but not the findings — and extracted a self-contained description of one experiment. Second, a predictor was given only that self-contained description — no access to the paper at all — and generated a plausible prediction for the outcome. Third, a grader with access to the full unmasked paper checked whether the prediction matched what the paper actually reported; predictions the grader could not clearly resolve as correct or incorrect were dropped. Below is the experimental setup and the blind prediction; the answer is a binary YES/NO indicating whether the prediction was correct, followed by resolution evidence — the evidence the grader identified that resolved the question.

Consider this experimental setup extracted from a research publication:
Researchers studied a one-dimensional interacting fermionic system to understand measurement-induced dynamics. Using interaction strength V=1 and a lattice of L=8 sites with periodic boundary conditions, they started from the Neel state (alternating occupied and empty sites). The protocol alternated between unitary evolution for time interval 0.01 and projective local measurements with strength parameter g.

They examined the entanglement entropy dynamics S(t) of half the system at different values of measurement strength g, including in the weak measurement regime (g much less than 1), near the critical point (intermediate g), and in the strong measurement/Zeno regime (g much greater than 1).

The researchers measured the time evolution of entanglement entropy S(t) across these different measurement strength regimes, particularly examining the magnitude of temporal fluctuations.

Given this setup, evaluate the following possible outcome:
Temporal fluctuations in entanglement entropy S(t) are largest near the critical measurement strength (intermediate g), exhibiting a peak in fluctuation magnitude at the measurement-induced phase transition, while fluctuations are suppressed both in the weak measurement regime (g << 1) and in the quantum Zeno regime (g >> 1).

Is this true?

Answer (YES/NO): YES